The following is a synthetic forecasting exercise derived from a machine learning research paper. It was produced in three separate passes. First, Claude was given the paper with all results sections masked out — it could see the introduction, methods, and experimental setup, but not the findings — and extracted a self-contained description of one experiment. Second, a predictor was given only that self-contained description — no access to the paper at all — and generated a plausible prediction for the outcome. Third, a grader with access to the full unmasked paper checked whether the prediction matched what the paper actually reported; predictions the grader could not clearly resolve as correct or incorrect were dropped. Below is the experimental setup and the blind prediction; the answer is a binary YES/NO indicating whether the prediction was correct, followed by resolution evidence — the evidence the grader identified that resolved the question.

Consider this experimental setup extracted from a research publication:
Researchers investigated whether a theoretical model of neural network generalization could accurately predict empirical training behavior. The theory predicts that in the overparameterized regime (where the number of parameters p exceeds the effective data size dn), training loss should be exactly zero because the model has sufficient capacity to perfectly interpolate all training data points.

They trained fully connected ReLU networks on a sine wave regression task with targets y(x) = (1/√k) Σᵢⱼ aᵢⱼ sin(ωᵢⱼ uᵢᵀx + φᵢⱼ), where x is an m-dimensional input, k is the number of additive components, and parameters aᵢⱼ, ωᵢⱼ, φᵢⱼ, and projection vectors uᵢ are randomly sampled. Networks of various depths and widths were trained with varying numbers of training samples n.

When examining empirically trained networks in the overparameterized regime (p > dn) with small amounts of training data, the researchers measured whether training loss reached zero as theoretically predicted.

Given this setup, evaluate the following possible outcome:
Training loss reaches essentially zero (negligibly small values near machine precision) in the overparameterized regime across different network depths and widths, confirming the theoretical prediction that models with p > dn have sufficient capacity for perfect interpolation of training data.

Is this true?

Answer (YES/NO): NO